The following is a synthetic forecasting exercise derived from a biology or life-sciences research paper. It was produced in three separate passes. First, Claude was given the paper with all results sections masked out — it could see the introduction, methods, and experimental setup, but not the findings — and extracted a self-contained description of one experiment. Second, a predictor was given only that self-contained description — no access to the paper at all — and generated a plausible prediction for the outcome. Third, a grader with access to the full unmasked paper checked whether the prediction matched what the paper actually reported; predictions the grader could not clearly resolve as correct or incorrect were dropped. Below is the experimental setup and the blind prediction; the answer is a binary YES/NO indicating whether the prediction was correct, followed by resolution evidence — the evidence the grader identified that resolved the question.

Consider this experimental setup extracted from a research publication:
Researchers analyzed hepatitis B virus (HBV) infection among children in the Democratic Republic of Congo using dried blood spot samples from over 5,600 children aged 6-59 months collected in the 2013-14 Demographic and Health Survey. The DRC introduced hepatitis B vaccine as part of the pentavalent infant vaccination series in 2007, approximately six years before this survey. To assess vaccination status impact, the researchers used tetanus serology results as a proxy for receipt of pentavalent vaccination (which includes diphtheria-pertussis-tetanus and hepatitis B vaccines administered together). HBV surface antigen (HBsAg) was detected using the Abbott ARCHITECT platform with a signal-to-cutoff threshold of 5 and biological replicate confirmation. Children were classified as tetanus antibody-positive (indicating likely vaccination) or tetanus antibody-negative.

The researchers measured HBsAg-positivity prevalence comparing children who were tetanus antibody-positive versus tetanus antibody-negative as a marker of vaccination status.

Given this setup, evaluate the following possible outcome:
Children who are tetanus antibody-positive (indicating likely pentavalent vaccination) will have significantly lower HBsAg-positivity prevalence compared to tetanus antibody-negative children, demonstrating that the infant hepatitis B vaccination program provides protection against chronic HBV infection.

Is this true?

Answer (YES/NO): YES